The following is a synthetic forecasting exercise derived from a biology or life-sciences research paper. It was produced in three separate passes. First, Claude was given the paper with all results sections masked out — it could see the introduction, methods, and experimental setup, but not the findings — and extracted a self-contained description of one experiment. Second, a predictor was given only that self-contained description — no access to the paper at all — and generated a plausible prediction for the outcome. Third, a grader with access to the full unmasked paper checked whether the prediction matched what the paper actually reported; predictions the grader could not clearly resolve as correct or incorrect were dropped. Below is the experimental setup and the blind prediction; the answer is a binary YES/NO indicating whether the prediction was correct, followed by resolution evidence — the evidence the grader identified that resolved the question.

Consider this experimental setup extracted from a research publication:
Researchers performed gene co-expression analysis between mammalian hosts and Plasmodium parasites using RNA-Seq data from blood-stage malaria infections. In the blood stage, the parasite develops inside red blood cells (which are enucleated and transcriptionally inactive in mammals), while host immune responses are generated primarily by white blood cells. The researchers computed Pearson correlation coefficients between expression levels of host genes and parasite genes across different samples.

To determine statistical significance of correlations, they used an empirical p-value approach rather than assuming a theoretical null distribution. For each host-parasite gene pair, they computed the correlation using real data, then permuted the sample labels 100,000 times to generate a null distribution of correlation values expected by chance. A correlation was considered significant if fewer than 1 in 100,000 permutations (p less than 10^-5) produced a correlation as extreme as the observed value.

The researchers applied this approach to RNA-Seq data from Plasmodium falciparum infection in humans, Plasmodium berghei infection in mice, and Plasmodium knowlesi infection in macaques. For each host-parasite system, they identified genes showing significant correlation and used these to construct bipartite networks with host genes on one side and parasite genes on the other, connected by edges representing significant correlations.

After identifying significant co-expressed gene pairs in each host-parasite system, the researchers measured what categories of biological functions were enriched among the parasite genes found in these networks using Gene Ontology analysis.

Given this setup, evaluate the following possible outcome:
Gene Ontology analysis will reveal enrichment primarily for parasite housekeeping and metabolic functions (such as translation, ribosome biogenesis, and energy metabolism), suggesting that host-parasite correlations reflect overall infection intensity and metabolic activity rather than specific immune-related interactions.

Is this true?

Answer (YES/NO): NO